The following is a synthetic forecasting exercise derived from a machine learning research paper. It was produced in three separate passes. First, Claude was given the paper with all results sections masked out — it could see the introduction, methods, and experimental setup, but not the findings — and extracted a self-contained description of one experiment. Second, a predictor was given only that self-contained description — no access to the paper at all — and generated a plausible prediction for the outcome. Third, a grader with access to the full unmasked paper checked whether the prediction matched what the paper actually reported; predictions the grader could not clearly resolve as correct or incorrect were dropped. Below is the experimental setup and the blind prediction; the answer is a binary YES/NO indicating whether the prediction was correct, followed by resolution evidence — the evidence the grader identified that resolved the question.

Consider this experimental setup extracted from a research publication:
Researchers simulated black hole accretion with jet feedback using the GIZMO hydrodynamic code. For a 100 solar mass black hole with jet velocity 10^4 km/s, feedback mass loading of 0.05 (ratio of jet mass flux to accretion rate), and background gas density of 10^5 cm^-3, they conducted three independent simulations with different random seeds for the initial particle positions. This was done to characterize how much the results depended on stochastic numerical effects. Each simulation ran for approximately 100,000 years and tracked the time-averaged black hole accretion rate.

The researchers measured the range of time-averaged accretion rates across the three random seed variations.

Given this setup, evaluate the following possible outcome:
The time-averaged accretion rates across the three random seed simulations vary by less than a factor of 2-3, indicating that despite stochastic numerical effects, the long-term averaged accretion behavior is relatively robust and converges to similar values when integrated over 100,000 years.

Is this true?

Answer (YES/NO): YES